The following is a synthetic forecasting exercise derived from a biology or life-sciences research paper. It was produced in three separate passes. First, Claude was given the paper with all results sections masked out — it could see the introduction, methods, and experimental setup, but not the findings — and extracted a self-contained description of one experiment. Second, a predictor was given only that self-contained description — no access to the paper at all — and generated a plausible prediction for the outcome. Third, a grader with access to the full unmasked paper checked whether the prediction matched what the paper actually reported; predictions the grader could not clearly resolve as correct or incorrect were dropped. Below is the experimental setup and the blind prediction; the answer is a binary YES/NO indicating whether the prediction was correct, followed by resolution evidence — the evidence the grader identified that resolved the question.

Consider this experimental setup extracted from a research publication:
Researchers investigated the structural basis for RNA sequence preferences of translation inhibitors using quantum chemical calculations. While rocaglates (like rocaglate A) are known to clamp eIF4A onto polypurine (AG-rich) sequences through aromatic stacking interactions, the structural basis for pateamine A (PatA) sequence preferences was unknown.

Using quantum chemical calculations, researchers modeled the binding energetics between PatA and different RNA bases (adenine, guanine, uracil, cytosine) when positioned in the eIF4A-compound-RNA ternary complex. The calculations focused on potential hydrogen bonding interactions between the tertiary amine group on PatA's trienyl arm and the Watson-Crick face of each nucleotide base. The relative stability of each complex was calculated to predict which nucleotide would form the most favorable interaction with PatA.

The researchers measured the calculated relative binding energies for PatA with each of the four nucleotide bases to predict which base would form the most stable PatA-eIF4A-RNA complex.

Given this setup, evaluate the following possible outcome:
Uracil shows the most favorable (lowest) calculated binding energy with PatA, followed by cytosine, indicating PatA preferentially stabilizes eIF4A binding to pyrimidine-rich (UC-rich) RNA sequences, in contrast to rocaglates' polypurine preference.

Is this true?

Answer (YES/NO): NO